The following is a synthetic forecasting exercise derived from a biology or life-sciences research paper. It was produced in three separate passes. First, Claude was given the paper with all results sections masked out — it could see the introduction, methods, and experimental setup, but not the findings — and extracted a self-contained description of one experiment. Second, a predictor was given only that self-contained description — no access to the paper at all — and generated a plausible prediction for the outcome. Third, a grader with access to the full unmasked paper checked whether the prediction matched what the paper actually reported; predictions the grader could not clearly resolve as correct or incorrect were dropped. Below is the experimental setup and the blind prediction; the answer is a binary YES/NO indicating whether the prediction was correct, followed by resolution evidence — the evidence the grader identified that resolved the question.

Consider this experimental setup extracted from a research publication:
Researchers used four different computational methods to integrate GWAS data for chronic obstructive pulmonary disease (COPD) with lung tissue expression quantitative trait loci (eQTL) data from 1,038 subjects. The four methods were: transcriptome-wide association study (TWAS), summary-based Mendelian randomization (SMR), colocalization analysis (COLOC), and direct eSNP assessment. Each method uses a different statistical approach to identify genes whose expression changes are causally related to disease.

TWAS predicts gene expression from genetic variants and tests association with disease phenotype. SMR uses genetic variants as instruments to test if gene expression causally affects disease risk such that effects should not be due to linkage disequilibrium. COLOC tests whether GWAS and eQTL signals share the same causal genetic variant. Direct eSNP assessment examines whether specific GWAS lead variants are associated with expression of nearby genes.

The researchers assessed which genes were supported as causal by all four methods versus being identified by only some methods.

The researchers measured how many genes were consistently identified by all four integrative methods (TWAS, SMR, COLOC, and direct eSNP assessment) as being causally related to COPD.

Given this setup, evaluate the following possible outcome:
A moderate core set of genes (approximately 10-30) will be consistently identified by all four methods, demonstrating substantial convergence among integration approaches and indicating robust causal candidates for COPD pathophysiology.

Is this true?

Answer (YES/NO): NO